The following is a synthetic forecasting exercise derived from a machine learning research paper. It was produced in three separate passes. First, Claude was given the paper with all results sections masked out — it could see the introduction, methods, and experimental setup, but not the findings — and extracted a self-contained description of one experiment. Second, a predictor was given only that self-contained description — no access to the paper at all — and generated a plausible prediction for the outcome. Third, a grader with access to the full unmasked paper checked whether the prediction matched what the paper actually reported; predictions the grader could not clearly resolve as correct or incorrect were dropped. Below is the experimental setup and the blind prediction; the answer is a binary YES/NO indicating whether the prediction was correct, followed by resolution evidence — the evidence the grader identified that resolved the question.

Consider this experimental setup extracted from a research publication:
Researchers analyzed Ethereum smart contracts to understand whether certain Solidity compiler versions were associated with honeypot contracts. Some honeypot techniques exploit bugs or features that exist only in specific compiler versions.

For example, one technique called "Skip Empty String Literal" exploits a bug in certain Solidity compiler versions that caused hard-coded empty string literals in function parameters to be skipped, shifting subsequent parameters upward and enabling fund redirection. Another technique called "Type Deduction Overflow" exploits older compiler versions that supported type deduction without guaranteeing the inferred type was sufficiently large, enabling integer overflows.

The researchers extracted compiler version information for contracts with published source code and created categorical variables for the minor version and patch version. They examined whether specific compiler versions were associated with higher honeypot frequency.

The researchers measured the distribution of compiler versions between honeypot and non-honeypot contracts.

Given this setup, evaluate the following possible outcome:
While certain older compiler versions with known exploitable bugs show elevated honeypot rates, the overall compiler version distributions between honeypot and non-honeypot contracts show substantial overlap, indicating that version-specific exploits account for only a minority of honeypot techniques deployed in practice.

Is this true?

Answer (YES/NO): NO